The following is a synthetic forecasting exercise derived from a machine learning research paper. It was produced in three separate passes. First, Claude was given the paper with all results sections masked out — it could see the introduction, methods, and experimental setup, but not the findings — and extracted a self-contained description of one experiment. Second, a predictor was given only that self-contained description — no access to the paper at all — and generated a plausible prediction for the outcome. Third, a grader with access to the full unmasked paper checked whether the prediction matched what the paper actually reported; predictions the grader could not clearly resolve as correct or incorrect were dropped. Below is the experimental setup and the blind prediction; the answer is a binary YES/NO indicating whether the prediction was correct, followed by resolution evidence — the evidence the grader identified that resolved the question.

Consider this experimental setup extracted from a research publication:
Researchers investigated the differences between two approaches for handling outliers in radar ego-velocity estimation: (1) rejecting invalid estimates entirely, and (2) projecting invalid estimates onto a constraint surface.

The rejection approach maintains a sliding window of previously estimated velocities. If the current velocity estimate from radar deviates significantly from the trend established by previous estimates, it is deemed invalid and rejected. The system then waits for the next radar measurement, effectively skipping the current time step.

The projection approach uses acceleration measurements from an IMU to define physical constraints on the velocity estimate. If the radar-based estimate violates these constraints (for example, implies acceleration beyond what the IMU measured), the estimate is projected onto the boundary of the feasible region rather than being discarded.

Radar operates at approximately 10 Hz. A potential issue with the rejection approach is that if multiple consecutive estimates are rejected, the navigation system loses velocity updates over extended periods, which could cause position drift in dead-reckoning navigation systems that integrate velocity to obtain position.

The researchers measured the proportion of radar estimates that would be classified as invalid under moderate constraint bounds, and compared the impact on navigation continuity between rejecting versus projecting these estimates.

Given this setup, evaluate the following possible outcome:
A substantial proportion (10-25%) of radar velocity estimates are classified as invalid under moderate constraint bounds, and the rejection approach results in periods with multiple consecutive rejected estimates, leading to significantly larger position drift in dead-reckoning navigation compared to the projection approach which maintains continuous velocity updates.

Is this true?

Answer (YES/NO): NO